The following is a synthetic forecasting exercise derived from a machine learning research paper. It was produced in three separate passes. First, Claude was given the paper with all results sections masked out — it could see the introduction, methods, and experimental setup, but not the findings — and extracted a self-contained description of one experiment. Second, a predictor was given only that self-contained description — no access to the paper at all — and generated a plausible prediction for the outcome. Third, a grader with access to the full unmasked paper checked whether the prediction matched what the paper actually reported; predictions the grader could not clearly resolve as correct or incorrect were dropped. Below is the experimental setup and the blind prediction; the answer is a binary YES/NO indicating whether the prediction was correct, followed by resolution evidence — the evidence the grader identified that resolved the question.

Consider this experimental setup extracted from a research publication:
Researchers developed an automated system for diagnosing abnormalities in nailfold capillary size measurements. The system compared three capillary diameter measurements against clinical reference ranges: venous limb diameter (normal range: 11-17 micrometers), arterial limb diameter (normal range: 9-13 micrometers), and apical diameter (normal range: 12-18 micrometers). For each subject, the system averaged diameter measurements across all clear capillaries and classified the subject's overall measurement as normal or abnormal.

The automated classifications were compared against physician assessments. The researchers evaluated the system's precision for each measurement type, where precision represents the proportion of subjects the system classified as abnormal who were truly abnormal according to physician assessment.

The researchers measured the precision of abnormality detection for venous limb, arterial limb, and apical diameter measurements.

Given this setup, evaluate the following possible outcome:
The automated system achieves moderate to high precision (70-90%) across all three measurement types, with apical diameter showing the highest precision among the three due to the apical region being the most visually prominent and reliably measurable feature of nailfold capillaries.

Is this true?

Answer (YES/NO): NO